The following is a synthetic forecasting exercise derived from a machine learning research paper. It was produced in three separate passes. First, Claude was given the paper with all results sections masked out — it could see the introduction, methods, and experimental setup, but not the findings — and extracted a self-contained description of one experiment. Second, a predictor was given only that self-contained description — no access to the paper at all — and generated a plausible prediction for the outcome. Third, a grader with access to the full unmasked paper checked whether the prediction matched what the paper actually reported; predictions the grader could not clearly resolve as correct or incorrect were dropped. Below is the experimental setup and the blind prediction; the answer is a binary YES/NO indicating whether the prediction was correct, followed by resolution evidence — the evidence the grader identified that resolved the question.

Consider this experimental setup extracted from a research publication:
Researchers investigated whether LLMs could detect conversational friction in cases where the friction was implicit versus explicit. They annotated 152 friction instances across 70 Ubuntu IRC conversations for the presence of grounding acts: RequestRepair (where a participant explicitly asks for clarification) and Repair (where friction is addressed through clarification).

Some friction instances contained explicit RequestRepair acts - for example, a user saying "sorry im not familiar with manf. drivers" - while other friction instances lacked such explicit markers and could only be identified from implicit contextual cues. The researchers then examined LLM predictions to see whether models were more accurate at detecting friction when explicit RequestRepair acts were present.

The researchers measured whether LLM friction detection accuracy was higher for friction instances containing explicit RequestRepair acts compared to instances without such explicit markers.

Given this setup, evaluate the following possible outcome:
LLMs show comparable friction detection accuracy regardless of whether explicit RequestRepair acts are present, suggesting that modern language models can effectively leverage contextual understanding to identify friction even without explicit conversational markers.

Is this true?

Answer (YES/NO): NO